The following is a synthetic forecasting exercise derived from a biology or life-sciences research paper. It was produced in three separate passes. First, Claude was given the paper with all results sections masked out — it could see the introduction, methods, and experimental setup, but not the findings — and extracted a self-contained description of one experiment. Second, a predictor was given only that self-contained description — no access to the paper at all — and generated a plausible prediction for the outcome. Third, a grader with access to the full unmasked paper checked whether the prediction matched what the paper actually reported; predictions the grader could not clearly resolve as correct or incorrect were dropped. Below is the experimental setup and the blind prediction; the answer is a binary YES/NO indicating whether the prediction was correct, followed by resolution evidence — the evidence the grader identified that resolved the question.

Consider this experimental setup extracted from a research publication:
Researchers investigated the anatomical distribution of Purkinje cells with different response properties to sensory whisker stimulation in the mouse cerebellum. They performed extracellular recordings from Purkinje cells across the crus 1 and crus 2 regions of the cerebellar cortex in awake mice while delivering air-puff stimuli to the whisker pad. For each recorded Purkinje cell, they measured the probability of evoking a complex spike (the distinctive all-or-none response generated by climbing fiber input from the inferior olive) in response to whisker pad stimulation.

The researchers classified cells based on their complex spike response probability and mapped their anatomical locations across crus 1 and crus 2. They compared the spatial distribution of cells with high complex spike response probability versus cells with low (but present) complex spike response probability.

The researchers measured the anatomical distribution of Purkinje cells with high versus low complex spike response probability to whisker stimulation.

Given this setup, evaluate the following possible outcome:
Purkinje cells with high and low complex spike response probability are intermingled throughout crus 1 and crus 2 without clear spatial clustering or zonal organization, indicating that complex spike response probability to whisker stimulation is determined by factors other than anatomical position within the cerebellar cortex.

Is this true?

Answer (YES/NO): NO